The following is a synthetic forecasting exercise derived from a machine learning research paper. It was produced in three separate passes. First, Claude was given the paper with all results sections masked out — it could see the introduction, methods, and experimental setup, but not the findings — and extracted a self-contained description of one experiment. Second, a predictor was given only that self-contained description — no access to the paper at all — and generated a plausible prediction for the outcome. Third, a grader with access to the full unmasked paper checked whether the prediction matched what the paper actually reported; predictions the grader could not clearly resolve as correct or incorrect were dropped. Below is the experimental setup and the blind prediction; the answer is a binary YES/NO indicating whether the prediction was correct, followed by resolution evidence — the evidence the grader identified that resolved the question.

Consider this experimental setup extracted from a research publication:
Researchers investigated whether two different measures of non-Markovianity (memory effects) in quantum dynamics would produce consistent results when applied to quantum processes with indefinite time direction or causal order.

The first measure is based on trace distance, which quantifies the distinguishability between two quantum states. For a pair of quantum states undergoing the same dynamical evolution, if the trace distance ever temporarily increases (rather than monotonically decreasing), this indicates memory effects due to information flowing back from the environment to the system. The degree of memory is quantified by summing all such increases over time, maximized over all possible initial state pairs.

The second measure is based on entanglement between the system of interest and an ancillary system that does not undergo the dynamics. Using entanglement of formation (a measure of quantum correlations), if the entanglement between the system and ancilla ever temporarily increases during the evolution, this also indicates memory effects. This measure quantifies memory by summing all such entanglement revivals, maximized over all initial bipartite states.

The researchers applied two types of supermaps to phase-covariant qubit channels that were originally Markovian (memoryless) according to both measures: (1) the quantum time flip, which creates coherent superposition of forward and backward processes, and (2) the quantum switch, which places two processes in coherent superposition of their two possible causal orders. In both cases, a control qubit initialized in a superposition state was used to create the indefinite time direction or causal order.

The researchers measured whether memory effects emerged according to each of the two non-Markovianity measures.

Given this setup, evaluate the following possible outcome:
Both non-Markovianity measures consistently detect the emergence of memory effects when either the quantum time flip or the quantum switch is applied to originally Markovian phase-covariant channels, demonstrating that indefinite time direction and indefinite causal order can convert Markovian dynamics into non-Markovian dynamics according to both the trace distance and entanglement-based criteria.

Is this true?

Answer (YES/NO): NO